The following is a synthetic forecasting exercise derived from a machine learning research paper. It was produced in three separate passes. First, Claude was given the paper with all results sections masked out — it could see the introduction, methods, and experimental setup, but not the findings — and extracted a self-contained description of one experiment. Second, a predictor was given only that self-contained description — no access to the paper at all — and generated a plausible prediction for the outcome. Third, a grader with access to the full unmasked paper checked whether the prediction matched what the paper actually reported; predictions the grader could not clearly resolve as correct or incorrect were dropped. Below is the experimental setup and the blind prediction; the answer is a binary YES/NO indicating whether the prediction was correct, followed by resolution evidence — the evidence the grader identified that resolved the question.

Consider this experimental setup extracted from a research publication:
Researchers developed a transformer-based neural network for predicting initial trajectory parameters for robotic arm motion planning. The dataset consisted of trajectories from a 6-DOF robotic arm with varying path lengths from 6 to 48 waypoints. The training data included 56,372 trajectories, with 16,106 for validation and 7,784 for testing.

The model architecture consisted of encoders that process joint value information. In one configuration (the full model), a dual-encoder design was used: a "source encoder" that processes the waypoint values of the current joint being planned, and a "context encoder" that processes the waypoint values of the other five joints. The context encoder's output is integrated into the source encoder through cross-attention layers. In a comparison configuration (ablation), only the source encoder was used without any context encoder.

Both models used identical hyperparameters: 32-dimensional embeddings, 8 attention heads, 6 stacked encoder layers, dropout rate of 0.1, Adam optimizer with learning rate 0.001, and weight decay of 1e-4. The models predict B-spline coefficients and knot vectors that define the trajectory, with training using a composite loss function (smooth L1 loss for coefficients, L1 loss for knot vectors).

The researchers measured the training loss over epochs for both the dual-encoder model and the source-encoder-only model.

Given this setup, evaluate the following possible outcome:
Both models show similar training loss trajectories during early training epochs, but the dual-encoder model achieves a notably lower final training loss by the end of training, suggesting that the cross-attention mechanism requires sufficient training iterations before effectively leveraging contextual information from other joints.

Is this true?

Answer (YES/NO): NO